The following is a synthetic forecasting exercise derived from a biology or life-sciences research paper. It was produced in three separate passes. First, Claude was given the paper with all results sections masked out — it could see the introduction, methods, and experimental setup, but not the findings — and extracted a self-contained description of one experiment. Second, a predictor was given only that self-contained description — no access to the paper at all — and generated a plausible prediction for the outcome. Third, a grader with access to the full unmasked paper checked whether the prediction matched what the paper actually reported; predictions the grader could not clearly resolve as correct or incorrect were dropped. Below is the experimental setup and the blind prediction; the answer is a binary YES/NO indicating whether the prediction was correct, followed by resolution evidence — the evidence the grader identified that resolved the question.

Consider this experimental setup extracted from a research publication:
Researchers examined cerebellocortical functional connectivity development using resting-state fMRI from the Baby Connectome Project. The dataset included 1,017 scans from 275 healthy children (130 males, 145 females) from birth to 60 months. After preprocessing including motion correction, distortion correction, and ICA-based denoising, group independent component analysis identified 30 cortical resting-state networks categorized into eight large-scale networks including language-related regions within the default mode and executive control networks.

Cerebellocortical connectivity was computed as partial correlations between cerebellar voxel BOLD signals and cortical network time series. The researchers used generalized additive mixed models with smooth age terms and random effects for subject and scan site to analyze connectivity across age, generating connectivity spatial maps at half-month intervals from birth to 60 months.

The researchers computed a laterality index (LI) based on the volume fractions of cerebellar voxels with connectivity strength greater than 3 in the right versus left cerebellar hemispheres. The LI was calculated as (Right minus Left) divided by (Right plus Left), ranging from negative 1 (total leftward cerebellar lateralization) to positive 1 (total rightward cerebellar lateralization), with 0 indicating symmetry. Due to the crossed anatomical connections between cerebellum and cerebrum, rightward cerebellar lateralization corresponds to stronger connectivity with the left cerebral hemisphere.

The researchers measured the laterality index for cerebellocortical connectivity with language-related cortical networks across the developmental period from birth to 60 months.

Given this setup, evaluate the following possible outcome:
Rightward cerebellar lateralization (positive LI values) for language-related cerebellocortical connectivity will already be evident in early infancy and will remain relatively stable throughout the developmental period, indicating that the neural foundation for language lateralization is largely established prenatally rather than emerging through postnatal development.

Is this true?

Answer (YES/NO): NO